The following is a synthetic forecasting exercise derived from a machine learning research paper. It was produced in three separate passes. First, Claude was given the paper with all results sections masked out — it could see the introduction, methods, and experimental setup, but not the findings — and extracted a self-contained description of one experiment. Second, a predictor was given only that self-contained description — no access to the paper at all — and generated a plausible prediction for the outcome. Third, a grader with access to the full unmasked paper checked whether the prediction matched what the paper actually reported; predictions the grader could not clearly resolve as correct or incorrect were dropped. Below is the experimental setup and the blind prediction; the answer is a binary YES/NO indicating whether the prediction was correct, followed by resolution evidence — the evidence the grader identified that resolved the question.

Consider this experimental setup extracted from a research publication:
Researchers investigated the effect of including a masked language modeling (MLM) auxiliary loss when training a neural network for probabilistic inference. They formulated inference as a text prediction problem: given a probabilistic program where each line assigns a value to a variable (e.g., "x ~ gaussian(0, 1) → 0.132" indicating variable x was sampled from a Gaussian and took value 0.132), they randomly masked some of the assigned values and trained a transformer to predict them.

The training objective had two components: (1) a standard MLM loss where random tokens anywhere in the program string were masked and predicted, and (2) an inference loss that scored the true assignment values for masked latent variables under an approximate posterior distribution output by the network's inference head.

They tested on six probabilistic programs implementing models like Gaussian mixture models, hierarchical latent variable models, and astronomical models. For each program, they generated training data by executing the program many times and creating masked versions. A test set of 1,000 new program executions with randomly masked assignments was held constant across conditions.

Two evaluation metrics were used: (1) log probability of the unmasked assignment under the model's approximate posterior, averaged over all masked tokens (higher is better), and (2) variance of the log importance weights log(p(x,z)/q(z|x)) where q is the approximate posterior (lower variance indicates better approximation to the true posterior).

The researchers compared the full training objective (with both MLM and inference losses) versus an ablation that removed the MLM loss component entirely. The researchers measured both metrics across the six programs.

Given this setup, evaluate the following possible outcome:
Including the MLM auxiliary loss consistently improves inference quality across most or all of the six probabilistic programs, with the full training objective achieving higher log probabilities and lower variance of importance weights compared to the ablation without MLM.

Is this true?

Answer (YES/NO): YES